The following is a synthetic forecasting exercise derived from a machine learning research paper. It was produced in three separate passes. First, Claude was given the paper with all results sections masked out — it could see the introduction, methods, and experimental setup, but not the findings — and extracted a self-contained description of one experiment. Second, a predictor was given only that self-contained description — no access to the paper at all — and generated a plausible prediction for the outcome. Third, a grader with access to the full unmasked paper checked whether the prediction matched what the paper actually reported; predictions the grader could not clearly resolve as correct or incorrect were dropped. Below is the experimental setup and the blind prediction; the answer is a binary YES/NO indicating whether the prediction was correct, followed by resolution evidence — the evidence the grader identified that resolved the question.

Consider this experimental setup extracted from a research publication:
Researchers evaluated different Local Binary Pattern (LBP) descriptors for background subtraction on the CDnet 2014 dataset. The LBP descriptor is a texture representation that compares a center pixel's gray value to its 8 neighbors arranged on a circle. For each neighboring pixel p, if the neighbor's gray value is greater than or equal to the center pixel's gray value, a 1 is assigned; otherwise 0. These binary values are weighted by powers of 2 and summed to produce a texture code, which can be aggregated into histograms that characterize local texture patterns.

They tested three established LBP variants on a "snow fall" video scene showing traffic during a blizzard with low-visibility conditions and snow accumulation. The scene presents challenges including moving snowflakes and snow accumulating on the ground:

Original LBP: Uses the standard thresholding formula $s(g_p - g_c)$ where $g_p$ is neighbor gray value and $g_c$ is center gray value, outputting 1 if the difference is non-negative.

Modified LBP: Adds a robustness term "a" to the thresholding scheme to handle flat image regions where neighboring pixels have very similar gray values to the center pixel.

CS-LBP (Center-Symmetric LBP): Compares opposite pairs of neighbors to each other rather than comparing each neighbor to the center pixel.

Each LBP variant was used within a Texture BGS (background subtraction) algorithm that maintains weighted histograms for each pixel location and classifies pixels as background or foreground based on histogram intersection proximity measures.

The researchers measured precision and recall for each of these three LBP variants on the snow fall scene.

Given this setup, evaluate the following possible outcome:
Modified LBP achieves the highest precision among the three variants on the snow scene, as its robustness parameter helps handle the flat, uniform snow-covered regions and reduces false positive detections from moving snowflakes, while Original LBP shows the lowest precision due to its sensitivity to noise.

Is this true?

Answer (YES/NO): NO